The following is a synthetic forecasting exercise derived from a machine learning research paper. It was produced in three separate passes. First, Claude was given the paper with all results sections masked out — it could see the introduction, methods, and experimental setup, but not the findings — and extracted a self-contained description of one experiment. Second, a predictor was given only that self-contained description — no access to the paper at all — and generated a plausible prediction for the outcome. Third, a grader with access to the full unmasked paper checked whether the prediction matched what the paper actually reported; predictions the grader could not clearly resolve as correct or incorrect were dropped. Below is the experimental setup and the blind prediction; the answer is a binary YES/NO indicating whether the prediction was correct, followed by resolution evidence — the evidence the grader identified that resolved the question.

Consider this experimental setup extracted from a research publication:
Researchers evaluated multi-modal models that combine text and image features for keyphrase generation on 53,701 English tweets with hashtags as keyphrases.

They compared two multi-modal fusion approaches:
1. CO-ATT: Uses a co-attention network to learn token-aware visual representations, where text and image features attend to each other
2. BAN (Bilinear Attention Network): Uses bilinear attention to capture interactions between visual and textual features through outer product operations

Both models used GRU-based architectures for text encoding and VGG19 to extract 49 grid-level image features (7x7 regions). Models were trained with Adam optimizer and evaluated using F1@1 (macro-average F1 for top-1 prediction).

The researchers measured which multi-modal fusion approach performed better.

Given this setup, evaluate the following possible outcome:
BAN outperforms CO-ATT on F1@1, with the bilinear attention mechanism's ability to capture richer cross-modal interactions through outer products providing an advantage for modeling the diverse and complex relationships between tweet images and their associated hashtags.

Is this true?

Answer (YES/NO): NO